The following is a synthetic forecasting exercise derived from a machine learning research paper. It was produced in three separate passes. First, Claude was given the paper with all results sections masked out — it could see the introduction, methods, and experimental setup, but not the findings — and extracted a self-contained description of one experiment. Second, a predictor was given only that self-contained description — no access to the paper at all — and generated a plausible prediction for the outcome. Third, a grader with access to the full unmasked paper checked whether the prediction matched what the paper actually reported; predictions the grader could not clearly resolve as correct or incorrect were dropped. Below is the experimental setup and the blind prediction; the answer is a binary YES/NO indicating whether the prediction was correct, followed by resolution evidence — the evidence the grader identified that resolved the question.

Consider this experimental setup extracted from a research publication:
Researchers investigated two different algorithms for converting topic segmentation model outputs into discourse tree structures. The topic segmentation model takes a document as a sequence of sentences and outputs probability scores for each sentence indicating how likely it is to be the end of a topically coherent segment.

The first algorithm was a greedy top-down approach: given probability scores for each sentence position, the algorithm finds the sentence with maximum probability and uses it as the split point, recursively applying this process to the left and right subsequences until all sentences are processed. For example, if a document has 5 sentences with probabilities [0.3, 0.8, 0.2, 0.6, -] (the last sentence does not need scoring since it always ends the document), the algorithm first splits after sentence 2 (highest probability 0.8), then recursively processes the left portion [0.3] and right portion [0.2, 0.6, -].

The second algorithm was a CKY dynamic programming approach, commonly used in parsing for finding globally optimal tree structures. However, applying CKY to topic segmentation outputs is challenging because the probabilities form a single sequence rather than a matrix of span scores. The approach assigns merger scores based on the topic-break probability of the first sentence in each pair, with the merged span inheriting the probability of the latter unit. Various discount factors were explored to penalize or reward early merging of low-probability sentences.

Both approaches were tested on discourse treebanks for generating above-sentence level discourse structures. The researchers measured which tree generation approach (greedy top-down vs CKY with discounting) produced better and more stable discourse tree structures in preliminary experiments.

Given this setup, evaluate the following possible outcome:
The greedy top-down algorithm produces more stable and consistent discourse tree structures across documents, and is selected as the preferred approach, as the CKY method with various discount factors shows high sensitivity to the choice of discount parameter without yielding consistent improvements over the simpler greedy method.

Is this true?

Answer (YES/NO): YES